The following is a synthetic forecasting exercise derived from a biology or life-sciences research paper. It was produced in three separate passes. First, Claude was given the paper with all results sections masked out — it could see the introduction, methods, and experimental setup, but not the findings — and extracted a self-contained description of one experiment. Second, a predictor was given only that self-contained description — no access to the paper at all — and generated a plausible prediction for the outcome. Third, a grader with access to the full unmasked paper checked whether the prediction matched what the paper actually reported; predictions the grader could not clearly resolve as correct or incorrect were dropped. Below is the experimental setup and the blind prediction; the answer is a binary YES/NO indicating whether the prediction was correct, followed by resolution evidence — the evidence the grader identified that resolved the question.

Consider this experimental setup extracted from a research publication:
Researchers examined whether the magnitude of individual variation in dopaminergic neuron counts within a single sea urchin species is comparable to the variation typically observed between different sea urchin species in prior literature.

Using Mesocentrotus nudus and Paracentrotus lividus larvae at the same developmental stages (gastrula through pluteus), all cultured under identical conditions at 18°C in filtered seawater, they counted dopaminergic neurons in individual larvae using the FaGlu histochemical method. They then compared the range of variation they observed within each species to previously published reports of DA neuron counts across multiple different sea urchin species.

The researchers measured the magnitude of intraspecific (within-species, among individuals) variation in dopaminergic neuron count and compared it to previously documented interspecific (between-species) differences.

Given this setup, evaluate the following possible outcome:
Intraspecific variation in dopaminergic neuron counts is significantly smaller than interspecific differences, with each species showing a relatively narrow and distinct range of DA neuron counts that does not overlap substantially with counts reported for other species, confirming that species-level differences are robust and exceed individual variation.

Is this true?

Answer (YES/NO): NO